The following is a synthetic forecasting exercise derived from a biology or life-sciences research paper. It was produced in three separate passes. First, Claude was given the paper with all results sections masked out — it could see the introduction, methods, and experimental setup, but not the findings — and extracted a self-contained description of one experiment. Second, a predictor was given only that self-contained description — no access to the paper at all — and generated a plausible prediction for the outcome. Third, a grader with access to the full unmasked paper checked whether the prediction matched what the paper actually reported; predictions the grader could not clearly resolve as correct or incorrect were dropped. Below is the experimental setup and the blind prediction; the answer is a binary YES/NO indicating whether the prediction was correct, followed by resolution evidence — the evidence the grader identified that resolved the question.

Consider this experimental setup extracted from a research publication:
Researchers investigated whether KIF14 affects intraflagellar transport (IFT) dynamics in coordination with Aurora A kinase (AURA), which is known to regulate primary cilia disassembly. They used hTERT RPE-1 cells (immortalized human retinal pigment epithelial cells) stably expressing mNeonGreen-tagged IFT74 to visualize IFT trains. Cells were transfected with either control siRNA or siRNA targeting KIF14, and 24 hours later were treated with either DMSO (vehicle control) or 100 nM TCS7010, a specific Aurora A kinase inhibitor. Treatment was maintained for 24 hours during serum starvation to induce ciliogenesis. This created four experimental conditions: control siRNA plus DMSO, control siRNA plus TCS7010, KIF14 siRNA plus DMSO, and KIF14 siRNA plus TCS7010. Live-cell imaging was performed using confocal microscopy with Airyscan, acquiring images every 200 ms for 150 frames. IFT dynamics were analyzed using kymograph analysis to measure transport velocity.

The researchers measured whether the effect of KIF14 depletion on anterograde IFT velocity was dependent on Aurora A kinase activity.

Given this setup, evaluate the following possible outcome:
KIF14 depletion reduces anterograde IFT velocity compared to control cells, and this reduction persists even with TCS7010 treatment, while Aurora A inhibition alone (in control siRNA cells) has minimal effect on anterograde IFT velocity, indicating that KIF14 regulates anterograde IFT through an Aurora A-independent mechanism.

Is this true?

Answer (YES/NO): NO